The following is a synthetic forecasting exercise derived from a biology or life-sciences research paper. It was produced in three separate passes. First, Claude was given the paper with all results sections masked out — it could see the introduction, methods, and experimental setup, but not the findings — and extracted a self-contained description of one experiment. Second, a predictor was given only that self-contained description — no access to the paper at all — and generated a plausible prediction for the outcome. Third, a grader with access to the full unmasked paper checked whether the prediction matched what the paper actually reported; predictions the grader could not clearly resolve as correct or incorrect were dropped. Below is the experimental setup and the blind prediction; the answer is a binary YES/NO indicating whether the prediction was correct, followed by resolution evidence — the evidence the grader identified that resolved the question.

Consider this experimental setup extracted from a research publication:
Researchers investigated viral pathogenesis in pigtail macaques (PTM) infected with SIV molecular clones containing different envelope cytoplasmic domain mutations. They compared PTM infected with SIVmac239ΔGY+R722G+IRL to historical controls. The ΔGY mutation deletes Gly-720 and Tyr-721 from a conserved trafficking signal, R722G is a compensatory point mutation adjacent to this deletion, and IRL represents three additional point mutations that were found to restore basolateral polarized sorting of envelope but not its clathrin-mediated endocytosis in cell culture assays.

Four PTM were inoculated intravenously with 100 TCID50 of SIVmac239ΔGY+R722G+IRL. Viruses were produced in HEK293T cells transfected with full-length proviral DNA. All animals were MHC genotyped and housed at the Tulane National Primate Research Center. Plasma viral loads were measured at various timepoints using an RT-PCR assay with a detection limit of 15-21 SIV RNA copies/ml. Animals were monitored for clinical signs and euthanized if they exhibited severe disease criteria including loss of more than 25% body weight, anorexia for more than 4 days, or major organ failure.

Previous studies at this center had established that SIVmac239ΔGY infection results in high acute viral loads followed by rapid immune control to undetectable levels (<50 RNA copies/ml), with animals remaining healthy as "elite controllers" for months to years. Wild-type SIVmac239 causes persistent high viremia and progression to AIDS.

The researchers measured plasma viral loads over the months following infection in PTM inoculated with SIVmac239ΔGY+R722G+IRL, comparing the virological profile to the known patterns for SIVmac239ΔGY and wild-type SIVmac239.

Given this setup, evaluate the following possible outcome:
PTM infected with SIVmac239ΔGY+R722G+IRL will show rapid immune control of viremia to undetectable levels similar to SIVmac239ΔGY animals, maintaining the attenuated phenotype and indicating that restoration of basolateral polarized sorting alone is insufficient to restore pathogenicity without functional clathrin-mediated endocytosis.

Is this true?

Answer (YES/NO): NO